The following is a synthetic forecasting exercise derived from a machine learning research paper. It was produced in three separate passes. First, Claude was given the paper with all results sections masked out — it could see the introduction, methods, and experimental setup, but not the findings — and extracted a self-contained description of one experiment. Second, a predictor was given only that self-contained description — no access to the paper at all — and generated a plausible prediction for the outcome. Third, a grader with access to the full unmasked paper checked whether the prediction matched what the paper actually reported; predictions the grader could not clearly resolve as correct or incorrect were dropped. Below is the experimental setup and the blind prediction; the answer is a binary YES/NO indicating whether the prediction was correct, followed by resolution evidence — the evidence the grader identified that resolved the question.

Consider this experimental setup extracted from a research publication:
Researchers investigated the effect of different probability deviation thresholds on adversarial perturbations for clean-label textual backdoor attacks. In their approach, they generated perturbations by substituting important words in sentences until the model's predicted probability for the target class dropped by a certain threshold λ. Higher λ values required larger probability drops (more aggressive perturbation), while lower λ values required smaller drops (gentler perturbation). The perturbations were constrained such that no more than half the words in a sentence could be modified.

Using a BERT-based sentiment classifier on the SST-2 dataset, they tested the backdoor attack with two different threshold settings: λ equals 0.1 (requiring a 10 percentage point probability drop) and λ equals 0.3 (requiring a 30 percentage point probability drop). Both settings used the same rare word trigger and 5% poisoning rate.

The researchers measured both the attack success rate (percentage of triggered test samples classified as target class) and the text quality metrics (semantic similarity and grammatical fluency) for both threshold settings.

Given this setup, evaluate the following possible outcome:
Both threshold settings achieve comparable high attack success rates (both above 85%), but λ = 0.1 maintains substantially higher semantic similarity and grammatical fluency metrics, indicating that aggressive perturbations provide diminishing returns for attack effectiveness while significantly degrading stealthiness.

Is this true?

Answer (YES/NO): NO